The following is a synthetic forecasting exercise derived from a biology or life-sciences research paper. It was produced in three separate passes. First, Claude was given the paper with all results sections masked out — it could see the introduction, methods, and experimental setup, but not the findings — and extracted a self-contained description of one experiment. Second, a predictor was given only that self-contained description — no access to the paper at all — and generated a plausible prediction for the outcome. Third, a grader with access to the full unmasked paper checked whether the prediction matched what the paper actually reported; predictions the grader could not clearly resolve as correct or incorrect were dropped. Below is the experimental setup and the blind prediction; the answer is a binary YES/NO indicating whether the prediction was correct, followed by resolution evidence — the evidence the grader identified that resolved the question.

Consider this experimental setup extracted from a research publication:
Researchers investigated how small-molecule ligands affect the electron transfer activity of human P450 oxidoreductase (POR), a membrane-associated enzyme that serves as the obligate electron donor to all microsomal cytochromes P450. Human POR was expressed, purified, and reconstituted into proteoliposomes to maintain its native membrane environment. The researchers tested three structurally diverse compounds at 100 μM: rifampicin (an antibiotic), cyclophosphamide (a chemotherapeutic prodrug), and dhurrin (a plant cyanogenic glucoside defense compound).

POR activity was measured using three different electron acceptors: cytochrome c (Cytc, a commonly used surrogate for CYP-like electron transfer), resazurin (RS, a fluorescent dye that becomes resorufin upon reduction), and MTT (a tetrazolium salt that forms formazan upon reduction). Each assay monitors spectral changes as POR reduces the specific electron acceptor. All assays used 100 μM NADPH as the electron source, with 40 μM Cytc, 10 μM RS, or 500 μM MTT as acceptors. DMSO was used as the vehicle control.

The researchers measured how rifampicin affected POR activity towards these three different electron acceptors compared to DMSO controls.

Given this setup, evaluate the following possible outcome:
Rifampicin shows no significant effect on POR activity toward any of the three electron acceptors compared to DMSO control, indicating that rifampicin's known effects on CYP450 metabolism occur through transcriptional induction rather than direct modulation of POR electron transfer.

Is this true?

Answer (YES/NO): NO